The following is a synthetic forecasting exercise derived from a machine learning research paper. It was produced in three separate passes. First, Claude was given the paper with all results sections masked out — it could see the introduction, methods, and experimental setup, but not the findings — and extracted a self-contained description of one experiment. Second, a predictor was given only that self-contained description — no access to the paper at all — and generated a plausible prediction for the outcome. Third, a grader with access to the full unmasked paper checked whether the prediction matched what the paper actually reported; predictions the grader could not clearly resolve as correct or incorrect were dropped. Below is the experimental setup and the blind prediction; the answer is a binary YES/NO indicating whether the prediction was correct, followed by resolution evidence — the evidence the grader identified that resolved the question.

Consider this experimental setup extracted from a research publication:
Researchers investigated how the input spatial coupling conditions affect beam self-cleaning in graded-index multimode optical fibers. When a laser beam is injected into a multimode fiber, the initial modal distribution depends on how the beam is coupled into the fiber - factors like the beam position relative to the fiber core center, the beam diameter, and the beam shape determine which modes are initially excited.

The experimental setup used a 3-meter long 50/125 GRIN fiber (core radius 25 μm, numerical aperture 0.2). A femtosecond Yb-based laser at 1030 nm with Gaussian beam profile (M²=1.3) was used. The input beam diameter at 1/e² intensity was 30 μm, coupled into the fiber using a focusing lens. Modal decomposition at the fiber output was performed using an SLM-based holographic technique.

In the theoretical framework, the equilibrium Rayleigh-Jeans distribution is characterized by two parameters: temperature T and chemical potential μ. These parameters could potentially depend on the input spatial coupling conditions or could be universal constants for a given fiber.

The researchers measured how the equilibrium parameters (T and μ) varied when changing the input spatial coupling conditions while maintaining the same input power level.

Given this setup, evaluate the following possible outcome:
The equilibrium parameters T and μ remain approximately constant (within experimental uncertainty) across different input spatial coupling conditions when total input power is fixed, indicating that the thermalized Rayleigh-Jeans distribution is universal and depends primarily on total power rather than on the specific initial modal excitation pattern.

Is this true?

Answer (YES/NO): NO